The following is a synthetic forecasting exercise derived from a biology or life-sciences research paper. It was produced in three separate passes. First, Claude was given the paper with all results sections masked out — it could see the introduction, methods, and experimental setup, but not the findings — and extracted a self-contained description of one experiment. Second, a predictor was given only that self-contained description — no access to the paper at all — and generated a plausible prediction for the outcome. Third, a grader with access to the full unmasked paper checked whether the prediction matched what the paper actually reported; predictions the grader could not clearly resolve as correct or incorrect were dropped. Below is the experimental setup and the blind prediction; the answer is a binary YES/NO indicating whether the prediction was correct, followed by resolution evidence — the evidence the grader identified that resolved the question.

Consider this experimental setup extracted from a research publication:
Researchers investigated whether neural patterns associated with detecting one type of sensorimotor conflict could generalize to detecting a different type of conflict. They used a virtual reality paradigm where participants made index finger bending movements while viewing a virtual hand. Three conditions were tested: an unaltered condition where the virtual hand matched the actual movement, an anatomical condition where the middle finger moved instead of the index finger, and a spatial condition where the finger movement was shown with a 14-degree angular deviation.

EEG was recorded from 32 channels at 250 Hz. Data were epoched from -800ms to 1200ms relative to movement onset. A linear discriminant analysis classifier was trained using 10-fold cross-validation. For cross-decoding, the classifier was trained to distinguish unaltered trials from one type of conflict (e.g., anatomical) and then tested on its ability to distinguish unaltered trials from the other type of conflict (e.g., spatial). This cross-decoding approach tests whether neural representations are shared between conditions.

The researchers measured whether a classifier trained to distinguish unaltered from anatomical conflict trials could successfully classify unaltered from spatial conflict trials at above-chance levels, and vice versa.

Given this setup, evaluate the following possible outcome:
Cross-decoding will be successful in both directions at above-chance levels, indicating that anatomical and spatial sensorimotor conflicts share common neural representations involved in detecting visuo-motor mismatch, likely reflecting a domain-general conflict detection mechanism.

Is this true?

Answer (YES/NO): YES